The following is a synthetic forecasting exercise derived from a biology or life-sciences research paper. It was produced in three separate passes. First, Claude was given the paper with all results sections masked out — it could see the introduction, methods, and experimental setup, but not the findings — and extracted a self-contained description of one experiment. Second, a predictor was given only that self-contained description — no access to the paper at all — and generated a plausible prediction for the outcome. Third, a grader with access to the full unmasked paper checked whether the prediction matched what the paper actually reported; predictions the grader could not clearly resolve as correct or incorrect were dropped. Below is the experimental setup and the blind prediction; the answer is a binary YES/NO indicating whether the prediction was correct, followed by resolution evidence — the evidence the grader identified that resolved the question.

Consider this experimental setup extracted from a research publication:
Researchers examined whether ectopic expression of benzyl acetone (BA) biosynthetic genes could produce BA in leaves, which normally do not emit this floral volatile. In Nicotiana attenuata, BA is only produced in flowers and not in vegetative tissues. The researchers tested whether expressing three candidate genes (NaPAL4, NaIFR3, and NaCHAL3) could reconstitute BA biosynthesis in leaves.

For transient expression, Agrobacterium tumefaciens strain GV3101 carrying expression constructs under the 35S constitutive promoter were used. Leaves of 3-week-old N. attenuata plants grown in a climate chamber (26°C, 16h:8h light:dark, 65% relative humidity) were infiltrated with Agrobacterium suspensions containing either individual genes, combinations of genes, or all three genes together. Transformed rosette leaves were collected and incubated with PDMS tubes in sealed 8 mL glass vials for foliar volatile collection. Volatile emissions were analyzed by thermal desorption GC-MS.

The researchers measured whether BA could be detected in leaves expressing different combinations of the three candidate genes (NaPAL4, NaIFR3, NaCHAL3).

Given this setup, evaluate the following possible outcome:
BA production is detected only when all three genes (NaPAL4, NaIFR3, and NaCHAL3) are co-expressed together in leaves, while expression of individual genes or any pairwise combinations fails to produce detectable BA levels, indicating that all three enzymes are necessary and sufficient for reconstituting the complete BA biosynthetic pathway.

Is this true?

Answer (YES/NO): NO